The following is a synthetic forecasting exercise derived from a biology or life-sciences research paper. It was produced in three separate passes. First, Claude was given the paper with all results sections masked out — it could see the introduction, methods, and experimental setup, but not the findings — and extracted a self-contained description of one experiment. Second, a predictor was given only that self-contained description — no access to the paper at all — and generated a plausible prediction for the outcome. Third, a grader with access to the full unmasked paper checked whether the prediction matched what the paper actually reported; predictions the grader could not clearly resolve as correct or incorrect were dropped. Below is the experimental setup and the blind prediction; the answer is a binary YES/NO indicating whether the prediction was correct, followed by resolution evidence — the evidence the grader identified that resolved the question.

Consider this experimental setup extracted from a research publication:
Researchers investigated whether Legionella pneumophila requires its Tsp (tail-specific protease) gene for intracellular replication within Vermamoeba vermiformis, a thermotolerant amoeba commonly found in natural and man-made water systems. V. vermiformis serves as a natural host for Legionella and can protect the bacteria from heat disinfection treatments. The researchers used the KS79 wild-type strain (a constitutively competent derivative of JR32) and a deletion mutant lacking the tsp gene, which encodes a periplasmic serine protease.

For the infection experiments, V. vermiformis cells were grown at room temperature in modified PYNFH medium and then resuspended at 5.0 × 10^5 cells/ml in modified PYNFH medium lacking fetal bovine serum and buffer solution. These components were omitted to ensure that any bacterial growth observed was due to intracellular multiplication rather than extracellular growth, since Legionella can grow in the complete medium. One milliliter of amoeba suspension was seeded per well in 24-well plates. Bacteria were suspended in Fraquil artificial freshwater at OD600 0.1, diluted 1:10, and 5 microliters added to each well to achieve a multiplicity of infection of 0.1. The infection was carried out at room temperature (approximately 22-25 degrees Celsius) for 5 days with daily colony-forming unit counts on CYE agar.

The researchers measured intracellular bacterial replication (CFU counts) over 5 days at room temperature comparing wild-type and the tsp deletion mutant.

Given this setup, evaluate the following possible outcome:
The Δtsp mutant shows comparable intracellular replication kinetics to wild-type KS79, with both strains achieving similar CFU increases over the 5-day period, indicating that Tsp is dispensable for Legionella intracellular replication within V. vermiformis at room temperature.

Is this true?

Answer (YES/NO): NO